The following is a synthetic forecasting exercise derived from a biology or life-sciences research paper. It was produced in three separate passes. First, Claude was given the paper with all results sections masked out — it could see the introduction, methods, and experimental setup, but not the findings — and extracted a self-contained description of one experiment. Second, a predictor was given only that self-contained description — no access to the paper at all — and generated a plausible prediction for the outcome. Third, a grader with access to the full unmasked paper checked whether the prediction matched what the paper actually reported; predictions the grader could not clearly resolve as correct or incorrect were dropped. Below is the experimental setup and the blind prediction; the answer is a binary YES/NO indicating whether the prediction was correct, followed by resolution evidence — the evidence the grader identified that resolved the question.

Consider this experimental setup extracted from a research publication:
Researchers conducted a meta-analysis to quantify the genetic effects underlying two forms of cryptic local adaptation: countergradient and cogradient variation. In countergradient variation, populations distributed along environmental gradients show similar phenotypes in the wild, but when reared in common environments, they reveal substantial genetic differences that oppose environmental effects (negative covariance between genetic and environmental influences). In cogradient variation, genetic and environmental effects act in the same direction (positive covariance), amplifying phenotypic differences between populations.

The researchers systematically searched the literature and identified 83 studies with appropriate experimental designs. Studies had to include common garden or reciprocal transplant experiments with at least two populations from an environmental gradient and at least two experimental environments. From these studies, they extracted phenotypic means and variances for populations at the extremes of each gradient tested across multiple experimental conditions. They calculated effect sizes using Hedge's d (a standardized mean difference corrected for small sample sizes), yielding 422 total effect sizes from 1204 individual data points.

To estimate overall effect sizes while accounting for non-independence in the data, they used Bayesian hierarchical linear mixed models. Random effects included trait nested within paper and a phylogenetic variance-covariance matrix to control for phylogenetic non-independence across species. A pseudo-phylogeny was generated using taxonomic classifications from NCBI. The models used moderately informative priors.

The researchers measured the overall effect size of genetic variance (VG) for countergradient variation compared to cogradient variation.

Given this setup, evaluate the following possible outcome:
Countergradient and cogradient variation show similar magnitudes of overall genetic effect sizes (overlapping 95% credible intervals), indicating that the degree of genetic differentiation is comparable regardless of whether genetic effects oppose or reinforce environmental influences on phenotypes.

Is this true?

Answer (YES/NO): NO